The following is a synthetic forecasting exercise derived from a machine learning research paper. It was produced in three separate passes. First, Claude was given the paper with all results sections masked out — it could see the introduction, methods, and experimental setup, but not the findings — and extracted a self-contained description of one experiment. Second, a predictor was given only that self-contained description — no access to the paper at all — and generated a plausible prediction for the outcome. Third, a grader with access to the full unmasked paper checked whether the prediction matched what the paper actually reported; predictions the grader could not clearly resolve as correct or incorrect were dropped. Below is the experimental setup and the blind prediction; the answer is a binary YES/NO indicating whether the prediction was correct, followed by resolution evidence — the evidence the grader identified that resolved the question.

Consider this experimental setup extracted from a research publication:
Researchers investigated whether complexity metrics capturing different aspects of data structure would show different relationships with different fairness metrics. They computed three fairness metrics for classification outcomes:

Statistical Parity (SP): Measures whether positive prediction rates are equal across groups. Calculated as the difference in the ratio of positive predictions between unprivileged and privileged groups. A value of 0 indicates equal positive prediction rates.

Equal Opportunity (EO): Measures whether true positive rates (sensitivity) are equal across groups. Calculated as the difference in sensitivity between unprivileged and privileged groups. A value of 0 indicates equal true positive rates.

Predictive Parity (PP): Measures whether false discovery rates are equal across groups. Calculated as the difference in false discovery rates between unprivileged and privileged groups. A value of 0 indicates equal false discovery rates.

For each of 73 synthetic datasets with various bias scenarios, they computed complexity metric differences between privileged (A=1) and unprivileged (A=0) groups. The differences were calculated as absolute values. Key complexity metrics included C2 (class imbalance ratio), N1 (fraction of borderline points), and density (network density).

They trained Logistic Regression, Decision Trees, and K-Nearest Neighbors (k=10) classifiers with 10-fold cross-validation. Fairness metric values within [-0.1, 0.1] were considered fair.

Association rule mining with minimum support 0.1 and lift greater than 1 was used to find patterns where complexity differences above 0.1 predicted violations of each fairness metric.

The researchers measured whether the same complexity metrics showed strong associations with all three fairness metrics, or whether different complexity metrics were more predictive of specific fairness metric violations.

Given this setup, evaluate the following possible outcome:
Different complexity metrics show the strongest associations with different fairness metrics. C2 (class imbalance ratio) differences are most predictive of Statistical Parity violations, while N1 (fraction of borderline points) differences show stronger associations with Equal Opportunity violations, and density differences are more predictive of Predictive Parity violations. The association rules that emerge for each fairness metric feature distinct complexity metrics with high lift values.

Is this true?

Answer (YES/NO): NO